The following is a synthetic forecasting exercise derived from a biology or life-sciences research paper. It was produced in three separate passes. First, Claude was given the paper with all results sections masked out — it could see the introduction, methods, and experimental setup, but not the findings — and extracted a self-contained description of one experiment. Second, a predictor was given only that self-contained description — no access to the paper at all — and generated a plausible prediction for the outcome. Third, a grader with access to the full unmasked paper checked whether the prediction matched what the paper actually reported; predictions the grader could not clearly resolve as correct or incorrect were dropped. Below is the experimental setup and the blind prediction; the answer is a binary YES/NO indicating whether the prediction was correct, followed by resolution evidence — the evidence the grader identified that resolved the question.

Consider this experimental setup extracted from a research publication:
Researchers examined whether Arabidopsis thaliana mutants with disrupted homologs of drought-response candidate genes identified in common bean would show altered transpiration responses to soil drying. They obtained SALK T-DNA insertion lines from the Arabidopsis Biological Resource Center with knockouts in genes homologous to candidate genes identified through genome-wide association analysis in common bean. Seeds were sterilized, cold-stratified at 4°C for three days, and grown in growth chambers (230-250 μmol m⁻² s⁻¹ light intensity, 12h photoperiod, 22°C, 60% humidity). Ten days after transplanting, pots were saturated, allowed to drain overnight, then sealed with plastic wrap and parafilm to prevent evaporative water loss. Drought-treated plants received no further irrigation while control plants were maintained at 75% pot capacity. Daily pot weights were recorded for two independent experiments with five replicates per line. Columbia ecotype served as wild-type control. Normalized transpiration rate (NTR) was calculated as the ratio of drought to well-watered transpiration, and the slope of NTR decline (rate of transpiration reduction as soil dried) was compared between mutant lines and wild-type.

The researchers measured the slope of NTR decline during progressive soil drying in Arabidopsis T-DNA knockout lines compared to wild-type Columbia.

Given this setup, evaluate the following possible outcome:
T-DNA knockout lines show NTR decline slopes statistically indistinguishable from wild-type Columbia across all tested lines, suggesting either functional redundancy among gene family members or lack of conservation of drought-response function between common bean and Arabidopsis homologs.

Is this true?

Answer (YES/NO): NO